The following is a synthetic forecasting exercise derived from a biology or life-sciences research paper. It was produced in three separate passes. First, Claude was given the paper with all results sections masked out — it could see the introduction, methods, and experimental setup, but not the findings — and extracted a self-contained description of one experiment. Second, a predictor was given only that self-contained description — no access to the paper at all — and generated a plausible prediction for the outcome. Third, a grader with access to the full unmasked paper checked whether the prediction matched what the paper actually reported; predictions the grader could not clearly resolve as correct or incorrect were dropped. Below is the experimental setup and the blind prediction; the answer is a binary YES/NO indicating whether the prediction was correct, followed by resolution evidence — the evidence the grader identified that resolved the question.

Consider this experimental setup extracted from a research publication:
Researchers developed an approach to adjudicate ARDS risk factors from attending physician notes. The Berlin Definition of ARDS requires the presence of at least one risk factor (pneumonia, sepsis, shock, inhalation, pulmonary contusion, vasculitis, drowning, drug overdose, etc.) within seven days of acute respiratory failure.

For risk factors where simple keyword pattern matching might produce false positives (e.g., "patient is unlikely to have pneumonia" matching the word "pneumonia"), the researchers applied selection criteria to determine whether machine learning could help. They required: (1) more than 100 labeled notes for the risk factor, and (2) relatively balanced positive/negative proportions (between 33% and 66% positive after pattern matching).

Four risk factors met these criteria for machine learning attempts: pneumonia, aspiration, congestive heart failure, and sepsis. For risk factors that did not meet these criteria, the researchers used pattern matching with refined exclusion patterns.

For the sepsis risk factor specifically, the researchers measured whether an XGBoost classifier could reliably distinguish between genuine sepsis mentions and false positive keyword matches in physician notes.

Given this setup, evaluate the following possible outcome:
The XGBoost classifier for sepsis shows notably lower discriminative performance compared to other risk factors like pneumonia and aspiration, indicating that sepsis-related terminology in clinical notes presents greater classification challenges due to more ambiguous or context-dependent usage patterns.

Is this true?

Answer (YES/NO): NO